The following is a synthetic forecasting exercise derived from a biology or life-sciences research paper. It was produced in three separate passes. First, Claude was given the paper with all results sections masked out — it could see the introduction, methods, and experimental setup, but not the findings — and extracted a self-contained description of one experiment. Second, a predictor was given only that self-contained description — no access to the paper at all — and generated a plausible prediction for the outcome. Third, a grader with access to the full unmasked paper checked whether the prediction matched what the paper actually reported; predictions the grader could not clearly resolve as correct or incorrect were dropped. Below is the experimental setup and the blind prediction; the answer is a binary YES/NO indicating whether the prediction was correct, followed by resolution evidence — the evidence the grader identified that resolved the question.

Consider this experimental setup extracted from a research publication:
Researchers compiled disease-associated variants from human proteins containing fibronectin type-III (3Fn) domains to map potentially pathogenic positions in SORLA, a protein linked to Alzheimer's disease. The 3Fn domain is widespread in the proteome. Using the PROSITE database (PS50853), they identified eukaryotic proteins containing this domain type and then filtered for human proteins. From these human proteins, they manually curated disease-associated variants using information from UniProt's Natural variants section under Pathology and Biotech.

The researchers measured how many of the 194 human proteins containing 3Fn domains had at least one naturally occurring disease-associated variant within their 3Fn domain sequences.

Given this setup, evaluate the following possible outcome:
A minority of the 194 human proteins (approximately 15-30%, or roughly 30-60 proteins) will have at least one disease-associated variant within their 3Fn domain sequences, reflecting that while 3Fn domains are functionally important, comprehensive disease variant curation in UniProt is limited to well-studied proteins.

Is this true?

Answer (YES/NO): YES